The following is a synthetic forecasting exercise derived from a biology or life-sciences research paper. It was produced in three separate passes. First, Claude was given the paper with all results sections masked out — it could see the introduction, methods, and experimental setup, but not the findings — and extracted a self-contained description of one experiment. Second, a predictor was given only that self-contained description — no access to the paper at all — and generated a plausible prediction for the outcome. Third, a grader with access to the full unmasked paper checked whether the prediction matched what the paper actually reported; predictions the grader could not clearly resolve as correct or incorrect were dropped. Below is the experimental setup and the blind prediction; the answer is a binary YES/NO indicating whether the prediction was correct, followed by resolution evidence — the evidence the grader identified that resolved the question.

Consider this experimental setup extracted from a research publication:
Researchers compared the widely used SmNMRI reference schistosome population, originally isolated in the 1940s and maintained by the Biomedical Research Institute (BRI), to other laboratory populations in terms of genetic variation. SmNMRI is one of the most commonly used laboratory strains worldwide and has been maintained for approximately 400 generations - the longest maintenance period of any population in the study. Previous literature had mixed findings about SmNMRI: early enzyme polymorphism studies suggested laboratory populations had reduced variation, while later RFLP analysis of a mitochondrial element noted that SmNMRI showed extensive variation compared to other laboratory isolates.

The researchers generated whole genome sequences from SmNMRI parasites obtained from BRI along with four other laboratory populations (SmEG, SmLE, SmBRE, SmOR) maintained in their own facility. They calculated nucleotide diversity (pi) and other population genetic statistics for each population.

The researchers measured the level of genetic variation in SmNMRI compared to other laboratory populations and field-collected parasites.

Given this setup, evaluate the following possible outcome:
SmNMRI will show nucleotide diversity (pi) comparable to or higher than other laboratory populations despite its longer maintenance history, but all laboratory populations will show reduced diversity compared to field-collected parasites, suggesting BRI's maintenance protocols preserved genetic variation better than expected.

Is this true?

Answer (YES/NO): YES